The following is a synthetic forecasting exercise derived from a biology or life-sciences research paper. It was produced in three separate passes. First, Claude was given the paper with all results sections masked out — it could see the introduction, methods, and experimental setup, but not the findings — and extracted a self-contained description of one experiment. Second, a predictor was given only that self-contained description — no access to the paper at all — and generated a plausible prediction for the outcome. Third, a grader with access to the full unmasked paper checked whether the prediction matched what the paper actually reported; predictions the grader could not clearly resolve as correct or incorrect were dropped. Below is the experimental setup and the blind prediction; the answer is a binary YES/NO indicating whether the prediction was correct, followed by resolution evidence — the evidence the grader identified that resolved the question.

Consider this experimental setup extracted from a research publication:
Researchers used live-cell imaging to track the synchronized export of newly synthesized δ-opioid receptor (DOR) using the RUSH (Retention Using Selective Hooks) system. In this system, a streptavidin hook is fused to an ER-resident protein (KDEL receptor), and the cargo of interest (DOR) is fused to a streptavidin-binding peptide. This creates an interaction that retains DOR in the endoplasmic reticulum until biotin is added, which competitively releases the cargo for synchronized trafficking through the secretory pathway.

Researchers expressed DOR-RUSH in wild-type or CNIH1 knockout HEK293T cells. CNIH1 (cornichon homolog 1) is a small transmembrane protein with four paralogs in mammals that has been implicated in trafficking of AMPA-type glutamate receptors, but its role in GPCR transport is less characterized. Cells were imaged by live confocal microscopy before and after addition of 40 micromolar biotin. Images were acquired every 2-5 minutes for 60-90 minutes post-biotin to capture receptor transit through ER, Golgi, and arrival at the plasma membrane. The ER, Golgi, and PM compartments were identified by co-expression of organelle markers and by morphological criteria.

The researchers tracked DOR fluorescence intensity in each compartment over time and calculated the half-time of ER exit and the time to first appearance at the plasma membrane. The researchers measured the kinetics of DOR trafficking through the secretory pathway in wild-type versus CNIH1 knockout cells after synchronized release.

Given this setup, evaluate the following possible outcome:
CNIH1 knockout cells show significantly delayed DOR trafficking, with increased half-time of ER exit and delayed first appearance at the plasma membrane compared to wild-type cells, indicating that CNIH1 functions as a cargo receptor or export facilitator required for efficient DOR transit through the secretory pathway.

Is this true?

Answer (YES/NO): YES